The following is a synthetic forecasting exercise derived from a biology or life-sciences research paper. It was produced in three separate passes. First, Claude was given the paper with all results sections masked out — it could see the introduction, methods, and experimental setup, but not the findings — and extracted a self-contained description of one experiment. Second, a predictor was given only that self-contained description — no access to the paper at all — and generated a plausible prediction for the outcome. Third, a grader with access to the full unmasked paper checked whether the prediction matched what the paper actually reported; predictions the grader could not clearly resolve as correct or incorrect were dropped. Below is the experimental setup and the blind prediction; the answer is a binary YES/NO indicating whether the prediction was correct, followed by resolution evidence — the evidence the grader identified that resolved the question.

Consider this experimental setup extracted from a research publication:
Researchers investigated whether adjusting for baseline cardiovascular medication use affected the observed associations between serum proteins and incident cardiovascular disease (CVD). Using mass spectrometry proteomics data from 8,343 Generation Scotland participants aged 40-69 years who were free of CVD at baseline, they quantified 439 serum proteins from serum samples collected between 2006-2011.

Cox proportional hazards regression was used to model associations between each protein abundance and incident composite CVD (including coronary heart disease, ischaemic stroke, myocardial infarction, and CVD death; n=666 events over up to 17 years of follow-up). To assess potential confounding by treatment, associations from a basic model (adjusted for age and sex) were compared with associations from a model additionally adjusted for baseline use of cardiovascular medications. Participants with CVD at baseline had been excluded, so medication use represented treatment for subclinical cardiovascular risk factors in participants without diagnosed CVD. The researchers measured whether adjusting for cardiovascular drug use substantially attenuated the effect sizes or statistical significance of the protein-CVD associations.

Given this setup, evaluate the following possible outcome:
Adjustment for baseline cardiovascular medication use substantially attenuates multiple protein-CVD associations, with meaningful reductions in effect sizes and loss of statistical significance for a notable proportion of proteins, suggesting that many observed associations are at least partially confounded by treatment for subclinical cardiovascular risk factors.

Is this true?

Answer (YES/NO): NO